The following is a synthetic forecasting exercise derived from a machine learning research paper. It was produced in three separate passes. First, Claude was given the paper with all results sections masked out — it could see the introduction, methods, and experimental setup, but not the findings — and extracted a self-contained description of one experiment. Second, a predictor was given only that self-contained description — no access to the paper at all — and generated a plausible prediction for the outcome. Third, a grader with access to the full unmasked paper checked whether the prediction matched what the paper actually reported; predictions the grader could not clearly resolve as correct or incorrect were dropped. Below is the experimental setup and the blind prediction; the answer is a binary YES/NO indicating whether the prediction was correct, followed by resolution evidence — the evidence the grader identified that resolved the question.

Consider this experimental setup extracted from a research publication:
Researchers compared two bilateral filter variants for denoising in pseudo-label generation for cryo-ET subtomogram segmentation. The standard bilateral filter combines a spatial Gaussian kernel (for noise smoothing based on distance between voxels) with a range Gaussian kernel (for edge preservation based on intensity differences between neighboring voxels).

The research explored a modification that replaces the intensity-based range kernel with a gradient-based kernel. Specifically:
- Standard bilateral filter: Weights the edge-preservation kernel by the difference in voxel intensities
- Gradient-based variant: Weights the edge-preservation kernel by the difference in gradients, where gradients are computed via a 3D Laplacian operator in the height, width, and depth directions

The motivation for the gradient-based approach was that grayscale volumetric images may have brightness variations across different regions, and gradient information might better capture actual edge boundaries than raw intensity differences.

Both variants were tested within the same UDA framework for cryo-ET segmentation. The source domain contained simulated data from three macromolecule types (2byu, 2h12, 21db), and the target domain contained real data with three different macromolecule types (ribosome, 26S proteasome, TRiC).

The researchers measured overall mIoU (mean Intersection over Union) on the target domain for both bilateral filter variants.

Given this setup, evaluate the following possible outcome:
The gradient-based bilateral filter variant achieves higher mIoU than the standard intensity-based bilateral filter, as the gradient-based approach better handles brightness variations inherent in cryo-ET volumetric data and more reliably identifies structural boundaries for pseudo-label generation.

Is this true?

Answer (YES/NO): YES